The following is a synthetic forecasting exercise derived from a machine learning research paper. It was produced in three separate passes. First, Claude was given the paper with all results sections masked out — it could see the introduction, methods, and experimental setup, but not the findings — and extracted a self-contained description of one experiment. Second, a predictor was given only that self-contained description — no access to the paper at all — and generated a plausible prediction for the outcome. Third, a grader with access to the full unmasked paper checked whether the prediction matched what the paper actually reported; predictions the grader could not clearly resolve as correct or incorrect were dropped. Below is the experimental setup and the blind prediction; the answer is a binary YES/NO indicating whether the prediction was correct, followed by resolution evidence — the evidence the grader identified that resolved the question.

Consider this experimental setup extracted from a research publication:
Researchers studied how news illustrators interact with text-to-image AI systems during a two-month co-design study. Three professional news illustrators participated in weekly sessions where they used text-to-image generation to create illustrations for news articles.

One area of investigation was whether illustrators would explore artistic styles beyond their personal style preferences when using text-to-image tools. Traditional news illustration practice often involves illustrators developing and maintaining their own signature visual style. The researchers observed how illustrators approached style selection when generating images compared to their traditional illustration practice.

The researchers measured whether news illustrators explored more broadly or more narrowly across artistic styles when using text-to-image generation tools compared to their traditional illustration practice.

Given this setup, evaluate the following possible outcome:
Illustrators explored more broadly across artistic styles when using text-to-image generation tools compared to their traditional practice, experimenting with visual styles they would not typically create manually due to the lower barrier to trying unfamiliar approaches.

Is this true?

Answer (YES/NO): YES